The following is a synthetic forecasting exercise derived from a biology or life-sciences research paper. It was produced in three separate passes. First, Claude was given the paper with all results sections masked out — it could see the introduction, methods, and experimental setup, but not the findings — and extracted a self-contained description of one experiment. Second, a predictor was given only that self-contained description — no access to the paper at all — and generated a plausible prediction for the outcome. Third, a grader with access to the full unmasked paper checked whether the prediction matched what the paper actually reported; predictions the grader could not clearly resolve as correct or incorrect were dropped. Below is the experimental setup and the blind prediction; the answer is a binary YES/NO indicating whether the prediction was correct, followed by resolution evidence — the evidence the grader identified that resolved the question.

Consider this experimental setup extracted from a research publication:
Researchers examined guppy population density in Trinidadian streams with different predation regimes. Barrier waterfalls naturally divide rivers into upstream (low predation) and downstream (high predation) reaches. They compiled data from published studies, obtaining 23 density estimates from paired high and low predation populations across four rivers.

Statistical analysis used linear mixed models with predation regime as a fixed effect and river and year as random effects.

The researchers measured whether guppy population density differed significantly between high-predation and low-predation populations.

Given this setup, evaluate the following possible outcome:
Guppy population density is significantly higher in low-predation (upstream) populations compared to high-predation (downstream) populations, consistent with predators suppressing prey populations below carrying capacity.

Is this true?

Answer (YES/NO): NO